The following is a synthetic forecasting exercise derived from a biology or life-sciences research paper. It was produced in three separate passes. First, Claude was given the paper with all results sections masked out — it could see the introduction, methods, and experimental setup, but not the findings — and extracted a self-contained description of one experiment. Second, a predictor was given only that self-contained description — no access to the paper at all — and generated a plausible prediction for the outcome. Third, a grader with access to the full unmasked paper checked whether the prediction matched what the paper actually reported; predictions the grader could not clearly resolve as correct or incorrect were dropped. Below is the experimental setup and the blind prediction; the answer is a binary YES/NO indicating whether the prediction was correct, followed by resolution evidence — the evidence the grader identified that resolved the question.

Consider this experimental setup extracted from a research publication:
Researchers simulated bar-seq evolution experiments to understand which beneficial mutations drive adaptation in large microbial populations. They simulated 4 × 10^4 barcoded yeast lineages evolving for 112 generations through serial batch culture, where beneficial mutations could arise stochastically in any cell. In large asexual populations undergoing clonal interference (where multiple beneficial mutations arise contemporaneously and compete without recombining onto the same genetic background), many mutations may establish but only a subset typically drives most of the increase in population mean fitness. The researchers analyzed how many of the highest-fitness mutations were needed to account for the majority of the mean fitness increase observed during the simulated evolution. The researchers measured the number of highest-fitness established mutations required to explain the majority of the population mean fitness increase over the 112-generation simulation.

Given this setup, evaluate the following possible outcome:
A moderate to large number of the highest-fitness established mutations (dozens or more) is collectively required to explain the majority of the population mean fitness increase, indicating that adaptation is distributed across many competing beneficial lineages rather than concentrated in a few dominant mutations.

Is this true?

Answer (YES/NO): NO